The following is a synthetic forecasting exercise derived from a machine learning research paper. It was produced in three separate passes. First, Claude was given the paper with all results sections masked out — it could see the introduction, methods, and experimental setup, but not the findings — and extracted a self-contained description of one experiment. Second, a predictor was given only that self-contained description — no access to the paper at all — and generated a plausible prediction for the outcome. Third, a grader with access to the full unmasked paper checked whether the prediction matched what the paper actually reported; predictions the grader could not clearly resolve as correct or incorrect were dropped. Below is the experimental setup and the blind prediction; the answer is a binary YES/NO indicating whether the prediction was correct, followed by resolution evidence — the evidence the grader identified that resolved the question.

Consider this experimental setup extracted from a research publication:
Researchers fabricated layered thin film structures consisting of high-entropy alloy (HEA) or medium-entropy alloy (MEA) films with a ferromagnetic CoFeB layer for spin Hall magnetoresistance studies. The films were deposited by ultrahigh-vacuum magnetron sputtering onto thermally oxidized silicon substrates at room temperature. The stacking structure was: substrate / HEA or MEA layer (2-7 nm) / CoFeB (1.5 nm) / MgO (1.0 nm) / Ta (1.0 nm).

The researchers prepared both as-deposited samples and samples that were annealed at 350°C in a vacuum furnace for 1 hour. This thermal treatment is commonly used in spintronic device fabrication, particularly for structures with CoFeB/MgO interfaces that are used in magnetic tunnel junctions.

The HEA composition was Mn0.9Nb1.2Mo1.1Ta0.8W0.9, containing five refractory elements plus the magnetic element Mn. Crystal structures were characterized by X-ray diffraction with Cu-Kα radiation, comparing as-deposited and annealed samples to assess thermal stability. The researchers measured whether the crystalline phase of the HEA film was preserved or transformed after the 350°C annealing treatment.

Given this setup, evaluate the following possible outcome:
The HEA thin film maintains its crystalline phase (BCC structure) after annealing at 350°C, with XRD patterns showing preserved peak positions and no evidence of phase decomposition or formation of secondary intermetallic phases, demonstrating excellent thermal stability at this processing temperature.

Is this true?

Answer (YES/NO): YES